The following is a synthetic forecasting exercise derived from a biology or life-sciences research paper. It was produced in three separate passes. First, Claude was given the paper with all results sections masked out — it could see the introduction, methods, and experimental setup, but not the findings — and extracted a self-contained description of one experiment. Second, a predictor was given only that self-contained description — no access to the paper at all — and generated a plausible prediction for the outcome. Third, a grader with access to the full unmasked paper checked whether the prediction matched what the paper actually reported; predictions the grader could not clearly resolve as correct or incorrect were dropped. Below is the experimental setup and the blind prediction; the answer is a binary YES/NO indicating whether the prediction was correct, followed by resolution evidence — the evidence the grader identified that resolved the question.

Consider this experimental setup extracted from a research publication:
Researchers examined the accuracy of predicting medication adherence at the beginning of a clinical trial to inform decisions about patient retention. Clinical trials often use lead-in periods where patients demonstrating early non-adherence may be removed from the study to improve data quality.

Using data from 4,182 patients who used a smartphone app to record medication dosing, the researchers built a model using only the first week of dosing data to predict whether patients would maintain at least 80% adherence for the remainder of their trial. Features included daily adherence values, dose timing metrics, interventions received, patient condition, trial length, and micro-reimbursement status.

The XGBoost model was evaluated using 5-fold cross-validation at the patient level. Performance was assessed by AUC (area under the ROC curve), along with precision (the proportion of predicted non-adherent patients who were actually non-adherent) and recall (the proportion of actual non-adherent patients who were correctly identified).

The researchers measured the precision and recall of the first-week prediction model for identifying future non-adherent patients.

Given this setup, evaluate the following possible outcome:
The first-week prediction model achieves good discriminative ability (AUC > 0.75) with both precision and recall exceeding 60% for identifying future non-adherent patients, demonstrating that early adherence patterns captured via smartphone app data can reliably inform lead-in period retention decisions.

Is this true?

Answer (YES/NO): NO